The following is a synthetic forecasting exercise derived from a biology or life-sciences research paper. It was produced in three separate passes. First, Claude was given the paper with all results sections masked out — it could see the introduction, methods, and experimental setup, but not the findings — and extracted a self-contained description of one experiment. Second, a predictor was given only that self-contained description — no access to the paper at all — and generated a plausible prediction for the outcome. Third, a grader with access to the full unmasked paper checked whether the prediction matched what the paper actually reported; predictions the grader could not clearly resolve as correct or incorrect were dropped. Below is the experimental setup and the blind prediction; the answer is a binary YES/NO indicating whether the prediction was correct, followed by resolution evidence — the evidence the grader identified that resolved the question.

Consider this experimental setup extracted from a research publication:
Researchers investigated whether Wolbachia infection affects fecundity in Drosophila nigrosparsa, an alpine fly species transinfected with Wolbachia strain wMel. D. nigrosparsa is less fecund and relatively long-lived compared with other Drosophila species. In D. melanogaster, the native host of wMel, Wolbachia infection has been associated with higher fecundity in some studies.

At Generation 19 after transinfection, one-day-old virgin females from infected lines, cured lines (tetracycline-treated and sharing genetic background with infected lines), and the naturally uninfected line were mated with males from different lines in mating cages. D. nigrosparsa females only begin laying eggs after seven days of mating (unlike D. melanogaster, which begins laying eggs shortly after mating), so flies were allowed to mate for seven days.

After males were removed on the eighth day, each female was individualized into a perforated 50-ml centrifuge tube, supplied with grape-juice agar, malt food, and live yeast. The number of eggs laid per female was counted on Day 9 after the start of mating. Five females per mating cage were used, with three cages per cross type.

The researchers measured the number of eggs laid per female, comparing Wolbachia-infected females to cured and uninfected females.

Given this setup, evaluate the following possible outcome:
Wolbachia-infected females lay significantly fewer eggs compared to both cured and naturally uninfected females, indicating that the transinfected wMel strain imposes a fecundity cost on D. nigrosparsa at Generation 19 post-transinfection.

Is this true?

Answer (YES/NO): NO